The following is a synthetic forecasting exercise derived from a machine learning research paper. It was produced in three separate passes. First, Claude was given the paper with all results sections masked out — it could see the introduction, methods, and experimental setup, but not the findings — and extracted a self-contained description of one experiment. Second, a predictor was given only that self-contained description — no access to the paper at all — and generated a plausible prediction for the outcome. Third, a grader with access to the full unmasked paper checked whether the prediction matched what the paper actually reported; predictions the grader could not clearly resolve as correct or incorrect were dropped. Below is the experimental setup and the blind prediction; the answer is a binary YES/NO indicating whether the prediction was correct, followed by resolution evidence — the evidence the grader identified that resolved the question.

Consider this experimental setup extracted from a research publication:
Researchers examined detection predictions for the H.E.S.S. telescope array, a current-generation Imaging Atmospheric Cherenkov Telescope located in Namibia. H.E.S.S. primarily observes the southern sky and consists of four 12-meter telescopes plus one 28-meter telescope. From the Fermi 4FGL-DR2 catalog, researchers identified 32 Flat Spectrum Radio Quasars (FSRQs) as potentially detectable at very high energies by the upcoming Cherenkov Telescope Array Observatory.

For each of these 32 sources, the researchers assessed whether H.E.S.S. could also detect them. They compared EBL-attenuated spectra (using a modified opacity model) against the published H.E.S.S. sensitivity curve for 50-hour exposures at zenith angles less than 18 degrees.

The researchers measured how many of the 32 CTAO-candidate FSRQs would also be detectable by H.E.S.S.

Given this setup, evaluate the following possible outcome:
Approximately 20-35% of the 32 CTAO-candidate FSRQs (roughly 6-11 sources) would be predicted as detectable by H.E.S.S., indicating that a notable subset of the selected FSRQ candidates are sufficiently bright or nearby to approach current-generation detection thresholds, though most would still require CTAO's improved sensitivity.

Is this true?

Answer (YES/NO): NO